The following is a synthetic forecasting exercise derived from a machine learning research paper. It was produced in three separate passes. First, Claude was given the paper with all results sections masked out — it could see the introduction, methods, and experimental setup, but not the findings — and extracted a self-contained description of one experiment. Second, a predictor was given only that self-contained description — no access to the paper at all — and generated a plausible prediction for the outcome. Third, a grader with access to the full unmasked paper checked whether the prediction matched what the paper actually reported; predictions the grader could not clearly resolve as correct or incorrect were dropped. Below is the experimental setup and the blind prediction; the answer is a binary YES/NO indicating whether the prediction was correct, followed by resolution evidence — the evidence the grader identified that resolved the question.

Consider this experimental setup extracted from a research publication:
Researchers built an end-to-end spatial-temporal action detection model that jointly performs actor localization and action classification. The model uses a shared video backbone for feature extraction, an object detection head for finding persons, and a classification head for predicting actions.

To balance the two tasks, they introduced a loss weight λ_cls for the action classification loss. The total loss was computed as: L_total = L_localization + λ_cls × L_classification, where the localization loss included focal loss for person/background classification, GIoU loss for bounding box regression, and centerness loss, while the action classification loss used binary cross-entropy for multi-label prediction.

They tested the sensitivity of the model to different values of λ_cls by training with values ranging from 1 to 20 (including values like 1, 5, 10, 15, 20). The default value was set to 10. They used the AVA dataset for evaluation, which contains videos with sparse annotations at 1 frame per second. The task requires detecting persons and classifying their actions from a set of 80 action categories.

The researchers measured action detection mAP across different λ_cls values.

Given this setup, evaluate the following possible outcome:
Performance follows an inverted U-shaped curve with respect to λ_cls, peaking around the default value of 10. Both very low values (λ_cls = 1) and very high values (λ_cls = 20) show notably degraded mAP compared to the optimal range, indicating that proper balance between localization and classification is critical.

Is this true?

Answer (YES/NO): NO